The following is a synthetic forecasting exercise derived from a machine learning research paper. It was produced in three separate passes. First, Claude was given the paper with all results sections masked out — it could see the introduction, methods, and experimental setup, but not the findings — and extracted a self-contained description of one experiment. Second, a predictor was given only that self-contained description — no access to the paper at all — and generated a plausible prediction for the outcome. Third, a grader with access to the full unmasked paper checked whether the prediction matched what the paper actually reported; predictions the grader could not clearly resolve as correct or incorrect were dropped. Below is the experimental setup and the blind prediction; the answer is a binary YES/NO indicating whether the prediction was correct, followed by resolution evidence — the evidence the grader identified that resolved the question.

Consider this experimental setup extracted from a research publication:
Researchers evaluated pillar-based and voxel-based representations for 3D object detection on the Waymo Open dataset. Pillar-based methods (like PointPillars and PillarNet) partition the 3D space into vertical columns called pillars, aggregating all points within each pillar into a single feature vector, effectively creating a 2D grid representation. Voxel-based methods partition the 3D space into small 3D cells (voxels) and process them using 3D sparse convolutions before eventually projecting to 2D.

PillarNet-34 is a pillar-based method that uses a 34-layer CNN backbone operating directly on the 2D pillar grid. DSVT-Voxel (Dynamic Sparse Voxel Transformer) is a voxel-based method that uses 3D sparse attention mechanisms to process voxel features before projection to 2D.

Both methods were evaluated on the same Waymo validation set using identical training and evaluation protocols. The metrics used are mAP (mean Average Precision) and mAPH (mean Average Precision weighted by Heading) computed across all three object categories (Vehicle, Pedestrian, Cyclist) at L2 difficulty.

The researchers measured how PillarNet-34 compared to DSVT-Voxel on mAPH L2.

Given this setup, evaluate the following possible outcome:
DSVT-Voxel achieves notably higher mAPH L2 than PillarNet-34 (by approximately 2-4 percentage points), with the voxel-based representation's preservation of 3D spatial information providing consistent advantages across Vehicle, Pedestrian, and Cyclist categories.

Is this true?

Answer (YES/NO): YES